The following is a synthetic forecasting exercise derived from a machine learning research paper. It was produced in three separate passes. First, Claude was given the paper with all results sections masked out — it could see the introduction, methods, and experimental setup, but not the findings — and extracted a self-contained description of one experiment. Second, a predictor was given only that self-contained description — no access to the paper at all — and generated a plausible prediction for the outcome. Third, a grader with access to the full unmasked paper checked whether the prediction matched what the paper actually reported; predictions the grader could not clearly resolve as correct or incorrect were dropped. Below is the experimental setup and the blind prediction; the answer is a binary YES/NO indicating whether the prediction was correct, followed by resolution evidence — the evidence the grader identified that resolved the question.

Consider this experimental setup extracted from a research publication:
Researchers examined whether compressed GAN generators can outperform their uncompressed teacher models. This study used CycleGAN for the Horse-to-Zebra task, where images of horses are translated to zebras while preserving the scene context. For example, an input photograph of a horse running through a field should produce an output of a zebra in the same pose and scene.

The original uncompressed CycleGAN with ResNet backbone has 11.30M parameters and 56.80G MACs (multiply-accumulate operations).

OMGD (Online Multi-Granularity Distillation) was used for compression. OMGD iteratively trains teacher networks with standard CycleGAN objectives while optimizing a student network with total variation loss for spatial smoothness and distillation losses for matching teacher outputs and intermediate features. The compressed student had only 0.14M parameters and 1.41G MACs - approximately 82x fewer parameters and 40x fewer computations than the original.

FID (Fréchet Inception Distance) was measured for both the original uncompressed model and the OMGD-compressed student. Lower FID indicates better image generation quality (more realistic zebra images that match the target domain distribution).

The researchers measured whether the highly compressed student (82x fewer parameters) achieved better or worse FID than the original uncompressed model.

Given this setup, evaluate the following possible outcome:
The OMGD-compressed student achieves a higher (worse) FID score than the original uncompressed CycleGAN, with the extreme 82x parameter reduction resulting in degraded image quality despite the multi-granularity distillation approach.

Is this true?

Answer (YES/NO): NO